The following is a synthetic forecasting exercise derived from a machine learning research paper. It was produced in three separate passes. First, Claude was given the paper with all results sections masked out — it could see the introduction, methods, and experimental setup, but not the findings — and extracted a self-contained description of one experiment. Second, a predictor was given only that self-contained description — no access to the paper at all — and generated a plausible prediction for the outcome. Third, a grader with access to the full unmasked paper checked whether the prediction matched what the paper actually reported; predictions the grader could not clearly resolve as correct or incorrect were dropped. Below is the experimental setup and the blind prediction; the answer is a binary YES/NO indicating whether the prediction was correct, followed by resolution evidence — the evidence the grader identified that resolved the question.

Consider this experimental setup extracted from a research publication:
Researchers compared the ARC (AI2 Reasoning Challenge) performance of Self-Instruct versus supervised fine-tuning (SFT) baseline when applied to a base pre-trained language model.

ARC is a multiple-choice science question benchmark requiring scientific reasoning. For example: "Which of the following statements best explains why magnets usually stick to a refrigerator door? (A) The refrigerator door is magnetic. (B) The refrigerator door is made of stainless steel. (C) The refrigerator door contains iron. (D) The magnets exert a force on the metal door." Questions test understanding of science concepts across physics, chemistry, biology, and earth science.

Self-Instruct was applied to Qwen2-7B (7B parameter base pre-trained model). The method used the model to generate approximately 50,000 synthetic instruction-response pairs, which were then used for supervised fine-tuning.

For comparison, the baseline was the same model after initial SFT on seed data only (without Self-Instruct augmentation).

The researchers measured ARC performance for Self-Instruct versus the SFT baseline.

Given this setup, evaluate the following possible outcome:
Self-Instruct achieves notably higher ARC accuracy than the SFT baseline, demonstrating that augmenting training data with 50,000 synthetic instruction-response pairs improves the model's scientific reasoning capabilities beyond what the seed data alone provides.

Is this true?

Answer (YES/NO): NO